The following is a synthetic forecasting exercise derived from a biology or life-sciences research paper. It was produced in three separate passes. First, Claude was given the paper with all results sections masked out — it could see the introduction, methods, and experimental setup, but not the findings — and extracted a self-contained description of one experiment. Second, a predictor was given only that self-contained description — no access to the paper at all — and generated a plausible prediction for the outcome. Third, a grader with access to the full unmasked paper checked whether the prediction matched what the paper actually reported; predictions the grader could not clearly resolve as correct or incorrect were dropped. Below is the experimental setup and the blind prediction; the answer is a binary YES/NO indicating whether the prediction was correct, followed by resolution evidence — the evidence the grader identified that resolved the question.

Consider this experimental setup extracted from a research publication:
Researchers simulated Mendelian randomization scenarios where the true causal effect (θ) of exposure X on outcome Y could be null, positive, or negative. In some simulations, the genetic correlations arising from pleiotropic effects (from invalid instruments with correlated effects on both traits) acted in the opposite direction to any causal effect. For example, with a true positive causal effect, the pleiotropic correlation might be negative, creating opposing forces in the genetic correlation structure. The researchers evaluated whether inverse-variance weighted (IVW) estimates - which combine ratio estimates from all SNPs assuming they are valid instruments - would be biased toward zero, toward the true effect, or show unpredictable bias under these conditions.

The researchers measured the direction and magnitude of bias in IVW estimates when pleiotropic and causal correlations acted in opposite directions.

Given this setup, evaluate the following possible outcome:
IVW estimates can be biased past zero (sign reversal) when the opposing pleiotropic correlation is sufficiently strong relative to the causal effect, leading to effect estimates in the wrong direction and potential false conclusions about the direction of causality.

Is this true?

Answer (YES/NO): YES